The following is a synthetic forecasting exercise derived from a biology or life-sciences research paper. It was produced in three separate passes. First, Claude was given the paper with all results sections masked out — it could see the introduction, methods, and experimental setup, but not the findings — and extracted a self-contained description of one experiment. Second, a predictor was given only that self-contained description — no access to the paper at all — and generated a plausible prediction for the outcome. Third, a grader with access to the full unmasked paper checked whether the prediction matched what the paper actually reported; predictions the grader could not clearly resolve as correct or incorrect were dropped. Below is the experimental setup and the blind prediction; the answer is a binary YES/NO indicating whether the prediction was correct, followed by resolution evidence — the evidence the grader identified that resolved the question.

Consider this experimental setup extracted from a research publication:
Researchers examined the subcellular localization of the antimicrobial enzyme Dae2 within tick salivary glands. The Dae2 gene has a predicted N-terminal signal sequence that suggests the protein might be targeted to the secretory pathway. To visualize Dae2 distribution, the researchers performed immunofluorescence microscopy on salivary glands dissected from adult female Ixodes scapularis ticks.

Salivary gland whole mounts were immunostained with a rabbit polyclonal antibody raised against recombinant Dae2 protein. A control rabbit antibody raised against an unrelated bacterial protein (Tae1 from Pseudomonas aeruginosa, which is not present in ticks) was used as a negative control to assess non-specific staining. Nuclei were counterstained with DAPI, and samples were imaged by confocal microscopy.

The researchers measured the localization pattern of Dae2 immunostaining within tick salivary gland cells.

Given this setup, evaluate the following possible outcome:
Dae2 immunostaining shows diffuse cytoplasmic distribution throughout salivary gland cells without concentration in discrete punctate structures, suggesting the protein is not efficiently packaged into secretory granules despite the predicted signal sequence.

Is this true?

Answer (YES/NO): NO